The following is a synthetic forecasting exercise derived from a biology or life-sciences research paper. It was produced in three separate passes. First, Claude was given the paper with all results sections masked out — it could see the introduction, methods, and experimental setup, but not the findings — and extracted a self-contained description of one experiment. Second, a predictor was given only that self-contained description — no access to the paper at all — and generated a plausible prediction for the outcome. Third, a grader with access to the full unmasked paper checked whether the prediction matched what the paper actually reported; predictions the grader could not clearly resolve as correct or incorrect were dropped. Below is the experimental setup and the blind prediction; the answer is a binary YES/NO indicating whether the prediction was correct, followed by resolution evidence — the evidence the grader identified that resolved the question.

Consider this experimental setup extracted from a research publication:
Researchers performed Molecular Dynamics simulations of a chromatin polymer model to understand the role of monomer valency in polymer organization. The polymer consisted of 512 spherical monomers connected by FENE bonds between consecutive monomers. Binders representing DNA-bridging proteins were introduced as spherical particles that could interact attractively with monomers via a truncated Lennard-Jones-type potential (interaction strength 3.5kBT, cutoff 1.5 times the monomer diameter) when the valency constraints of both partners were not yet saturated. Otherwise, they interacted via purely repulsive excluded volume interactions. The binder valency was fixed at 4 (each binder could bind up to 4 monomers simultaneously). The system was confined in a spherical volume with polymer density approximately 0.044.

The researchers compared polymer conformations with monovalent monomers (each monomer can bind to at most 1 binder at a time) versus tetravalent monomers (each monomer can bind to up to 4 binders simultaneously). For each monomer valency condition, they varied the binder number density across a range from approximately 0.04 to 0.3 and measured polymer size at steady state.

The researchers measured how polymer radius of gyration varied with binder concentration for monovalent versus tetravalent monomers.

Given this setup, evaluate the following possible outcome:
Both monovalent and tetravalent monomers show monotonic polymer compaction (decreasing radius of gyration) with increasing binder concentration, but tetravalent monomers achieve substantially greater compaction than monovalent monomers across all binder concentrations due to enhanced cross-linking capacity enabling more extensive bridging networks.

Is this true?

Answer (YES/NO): NO